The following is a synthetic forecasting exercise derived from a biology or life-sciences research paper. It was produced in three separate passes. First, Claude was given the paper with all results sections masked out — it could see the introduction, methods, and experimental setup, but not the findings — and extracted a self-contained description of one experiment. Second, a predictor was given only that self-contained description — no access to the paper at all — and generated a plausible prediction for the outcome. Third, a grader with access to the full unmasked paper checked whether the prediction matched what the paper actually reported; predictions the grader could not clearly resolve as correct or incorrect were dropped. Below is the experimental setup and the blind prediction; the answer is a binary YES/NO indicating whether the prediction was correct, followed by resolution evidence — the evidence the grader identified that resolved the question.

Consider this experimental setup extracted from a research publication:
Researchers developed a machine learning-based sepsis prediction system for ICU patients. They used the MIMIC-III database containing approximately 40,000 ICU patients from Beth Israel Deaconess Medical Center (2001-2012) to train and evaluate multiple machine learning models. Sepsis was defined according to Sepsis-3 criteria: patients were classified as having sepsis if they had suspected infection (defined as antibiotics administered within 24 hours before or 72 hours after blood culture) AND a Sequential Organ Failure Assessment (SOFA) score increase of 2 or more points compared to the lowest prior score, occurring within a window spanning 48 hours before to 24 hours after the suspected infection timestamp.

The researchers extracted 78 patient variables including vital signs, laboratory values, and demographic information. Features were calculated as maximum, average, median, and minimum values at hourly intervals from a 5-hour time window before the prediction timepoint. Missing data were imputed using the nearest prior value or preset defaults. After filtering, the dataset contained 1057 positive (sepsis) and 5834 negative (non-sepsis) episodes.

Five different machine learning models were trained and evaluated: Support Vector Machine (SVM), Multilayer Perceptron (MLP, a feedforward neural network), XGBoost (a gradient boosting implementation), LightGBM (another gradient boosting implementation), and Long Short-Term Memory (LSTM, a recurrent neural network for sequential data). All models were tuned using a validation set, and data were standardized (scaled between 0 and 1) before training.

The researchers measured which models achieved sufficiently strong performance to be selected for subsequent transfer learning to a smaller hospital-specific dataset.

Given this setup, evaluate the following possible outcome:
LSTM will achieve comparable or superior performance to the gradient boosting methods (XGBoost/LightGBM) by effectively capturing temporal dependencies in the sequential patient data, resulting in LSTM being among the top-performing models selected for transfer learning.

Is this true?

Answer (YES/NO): NO